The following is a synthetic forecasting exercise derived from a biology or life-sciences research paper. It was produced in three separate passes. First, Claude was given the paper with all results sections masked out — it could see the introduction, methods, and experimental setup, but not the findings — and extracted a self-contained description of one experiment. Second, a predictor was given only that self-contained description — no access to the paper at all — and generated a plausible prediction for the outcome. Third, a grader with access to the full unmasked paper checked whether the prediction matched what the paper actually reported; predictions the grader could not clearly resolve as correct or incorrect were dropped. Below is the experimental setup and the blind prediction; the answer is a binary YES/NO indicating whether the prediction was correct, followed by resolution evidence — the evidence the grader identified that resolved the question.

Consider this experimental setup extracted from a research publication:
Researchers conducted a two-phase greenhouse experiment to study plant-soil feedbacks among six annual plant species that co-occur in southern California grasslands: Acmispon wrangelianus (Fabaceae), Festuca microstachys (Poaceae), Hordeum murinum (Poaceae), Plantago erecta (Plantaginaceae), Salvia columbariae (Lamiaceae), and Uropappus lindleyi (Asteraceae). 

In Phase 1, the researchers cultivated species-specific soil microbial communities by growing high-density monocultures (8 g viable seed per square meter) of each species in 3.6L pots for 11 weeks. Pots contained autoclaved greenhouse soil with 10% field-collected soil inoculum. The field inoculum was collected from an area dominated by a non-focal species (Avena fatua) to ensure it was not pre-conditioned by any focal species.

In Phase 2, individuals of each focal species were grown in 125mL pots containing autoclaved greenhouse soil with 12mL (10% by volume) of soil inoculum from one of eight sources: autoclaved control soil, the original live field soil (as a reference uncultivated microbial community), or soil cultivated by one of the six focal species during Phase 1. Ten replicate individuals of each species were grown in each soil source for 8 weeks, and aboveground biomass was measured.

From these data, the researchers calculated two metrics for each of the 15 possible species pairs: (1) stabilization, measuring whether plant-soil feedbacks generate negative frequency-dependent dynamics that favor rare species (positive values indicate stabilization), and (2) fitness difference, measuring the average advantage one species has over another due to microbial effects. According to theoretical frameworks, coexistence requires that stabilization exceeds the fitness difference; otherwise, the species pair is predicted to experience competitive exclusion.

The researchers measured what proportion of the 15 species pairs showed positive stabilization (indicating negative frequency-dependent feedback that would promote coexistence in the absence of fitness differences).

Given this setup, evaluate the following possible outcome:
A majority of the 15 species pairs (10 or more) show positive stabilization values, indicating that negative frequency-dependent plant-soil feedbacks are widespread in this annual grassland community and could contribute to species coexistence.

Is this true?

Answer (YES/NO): YES